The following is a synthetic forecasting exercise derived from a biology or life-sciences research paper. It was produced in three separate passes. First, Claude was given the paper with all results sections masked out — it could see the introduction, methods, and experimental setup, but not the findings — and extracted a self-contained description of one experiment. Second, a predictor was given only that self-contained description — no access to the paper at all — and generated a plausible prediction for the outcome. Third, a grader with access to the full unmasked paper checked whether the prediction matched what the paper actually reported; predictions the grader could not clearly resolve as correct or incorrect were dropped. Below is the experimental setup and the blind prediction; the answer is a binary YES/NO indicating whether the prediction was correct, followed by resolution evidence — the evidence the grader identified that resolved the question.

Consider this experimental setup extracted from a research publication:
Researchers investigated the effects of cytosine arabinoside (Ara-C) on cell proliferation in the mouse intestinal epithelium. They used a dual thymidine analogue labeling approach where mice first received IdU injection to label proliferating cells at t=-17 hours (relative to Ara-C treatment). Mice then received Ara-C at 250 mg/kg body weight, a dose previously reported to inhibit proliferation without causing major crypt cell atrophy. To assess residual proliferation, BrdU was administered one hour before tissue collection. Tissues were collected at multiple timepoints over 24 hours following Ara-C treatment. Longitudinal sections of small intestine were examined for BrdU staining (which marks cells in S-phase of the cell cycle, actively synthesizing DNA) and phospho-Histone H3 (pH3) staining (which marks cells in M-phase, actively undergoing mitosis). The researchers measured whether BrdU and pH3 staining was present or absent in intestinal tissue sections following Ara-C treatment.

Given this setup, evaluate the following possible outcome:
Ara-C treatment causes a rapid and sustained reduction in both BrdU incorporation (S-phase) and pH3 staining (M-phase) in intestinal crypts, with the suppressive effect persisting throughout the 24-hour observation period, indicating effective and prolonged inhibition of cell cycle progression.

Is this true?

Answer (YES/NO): NO